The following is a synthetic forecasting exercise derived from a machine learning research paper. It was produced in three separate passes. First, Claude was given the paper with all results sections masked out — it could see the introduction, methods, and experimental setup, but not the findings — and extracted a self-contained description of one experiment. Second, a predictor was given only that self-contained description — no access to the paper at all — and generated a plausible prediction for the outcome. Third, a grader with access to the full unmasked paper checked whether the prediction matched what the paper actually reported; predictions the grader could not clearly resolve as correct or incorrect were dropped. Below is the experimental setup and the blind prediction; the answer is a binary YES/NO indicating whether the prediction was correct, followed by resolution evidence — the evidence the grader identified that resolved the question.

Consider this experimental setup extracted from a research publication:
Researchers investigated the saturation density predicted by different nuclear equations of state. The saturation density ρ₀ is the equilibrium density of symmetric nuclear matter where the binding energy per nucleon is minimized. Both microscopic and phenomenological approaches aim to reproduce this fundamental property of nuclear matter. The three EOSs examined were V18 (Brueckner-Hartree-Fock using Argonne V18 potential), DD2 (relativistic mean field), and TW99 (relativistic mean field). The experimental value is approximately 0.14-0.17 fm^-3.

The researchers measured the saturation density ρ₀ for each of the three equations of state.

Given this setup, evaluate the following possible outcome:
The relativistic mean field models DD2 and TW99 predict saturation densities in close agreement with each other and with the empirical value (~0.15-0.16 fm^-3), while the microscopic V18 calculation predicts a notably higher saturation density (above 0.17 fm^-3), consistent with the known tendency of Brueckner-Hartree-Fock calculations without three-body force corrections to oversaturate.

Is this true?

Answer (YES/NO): NO